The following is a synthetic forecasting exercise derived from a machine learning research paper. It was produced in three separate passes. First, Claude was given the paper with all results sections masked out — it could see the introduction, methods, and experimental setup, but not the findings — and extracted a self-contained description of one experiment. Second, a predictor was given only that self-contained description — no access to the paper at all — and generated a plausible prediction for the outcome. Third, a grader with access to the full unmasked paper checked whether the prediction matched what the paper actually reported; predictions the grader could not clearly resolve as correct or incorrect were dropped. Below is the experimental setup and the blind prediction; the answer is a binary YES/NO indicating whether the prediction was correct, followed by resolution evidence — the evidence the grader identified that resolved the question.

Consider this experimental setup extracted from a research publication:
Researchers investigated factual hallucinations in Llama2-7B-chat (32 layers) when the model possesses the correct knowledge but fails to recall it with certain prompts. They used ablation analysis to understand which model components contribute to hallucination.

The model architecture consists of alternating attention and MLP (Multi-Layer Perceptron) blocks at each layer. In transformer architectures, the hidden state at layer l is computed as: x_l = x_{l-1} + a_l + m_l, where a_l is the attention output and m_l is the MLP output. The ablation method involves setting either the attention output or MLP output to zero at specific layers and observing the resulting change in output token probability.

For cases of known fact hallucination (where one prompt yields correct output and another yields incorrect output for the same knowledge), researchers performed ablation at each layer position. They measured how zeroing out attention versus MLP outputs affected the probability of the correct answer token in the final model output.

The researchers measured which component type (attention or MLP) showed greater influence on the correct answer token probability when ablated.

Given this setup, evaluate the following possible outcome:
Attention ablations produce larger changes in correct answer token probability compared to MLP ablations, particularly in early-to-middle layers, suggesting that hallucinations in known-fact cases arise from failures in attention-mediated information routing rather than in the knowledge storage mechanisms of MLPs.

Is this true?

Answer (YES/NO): NO